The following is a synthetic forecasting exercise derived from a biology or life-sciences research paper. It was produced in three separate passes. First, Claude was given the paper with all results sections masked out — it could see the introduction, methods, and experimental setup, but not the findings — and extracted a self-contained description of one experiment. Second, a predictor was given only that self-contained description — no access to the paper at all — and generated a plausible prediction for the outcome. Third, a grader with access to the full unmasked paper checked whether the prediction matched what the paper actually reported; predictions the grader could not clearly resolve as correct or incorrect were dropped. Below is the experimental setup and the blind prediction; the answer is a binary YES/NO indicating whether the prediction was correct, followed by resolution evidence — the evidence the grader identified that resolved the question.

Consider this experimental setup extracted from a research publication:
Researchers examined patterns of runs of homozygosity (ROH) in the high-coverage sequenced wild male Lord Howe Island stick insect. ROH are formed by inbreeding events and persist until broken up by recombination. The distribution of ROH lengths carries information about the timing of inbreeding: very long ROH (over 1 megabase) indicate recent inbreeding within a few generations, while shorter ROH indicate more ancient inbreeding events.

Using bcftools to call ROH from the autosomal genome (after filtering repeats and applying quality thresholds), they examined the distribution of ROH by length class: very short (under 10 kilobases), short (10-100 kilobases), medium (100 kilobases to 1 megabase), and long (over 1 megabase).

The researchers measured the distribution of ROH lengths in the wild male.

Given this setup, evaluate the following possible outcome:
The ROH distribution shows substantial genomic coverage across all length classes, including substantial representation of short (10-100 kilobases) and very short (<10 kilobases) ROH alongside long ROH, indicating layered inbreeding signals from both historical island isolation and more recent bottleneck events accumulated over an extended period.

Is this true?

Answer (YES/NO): NO